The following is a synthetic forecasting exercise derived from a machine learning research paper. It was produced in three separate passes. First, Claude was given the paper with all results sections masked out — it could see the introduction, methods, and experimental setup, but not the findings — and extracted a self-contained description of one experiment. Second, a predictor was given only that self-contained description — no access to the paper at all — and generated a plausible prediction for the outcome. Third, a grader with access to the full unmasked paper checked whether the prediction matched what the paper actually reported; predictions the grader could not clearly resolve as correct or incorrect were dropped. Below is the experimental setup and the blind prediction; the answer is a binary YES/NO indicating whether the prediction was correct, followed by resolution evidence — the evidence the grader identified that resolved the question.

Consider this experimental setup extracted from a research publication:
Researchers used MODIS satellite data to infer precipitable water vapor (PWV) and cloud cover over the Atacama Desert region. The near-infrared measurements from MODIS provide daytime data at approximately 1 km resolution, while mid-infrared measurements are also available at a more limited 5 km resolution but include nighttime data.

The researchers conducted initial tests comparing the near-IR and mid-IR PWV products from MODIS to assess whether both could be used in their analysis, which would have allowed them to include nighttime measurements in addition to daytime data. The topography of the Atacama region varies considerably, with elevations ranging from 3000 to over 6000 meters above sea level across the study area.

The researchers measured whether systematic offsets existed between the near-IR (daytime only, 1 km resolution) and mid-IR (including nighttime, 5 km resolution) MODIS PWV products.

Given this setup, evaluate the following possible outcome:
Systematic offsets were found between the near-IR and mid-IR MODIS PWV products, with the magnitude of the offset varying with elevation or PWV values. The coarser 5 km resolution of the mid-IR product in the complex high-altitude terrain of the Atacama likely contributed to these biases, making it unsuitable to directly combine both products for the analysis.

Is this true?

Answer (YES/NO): NO